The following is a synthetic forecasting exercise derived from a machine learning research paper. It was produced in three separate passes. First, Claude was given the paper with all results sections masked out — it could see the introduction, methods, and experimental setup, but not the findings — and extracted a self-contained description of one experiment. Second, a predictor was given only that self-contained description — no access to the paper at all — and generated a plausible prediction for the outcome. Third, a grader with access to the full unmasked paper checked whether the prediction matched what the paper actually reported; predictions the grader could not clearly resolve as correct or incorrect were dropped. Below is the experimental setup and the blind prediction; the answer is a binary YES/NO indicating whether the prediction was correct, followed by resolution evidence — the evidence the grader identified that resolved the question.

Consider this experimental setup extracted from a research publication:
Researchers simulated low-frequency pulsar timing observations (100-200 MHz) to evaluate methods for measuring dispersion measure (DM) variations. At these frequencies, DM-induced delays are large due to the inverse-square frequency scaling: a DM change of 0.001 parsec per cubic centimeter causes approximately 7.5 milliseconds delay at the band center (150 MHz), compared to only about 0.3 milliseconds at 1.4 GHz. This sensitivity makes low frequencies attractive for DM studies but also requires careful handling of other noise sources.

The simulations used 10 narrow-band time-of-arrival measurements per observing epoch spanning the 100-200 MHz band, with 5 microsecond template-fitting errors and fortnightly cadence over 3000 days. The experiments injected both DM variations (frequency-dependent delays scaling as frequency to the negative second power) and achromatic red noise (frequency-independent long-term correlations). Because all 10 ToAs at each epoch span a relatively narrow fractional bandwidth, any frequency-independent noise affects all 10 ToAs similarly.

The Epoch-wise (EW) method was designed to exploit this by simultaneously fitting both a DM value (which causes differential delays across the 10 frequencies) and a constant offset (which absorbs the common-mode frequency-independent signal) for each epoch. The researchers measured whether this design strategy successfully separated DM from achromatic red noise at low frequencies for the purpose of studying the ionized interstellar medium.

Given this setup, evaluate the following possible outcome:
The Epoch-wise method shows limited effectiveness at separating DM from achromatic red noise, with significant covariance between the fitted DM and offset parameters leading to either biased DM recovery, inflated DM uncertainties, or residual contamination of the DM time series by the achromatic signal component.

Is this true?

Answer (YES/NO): NO